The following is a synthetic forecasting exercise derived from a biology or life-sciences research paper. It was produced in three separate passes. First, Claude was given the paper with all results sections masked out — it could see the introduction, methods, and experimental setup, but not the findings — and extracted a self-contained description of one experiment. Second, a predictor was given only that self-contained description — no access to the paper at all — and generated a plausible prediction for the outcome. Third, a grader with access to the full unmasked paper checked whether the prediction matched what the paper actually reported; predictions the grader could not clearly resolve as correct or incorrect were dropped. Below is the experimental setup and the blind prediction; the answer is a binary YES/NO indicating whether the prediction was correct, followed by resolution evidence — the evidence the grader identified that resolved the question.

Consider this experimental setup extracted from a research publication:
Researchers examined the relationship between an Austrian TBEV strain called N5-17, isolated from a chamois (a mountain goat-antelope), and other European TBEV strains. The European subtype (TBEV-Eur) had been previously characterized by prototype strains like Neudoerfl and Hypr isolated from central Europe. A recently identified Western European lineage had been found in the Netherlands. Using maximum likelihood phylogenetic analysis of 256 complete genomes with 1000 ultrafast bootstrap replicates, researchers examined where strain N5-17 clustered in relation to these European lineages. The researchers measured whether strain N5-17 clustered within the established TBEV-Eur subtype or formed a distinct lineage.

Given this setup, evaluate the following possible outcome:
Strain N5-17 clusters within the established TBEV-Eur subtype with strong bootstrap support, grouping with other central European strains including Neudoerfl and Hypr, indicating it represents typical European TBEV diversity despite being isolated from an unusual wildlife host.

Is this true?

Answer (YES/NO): NO